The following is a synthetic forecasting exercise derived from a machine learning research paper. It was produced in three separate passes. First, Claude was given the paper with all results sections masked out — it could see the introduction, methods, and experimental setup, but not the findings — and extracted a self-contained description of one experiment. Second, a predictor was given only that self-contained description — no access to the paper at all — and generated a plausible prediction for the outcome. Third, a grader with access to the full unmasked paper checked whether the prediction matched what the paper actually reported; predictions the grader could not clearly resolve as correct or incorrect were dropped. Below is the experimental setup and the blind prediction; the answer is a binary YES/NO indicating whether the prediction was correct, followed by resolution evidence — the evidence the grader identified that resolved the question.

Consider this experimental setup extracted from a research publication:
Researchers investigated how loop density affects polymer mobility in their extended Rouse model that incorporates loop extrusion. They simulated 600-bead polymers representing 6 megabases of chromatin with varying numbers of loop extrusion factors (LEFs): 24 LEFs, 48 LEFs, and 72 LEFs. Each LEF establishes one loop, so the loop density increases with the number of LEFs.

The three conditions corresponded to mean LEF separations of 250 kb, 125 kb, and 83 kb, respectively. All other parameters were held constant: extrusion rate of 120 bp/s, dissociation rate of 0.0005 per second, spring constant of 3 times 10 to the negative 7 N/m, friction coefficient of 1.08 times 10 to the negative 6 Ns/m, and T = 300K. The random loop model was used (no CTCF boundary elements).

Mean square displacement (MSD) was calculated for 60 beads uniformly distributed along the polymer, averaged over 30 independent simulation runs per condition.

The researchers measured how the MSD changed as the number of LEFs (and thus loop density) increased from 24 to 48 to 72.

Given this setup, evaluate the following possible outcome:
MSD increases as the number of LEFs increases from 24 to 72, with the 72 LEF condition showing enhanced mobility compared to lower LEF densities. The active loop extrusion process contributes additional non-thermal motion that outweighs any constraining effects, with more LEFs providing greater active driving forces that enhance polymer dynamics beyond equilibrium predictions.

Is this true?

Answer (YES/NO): NO